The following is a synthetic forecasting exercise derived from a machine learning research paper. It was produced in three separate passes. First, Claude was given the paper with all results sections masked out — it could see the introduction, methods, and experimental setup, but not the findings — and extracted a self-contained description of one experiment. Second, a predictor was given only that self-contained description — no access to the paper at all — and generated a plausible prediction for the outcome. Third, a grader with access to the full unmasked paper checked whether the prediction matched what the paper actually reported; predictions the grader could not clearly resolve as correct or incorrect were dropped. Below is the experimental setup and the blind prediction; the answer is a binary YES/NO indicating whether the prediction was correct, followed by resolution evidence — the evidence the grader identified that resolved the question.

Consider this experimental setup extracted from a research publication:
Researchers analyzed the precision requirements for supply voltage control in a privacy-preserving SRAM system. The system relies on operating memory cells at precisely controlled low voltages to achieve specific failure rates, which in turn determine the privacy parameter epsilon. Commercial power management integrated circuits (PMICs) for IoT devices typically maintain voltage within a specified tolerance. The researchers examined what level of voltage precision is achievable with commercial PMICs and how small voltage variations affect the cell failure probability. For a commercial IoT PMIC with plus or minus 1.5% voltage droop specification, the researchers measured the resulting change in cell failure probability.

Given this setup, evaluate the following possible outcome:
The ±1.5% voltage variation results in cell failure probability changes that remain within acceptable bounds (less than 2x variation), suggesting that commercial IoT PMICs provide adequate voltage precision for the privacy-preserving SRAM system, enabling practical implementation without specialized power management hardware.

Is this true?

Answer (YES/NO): YES